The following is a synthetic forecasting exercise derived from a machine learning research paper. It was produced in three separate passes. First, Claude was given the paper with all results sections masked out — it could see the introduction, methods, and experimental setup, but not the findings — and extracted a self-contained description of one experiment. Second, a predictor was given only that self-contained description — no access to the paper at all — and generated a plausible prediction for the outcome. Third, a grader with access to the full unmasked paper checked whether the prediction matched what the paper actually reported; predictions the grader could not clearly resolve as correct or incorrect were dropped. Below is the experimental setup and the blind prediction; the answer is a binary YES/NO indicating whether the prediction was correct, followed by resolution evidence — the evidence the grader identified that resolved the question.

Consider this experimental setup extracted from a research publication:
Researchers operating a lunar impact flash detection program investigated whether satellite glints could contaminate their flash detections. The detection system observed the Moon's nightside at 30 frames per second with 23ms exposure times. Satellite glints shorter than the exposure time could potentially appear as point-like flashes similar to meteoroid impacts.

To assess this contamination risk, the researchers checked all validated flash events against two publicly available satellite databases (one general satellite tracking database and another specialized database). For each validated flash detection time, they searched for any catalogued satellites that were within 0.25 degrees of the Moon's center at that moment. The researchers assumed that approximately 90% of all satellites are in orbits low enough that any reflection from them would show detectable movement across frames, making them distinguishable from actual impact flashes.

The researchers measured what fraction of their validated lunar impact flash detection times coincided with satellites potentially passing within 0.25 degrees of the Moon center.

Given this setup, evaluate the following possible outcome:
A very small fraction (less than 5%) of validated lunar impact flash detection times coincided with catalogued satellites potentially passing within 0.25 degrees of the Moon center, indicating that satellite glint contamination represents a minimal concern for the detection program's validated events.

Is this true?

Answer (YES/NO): NO